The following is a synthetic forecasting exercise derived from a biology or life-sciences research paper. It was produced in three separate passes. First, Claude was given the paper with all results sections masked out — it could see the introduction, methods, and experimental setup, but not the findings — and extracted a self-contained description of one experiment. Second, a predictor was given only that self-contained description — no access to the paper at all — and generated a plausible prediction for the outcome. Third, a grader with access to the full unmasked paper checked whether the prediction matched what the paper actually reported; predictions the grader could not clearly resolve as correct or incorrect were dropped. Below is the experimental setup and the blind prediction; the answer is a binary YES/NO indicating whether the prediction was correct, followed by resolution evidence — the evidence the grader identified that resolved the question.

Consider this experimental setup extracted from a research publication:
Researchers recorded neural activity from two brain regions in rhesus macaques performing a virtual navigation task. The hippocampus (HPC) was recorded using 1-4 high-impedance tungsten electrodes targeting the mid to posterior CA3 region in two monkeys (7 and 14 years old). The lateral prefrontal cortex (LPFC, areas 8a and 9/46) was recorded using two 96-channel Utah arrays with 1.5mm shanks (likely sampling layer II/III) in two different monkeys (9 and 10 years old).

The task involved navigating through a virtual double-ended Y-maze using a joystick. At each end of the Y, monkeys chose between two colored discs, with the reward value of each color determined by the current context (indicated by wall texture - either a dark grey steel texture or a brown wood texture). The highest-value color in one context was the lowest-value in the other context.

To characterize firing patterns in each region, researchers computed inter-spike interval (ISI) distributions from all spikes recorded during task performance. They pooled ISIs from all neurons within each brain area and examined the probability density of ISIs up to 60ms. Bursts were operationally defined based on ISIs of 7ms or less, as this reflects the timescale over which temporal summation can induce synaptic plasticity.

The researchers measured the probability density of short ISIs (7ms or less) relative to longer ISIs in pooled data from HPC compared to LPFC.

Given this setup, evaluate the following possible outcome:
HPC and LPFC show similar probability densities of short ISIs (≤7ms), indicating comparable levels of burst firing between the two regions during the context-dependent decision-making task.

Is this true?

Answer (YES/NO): NO